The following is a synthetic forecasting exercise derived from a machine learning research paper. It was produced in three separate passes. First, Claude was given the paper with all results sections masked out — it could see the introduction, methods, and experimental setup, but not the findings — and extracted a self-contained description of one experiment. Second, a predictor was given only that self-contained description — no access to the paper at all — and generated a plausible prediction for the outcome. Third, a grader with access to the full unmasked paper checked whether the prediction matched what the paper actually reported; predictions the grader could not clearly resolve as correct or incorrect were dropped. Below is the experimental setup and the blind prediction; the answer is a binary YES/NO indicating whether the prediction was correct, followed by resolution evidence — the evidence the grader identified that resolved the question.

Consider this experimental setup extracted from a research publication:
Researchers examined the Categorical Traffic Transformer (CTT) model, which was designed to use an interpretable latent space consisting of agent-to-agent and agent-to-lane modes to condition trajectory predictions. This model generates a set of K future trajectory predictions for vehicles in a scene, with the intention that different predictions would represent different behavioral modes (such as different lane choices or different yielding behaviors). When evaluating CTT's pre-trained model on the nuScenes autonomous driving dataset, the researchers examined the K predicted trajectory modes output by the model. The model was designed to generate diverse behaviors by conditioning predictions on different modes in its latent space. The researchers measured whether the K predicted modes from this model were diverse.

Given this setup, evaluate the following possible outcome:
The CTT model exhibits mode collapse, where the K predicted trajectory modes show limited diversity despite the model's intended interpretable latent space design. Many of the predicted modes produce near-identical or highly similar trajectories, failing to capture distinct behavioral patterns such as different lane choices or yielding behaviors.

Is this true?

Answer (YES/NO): YES